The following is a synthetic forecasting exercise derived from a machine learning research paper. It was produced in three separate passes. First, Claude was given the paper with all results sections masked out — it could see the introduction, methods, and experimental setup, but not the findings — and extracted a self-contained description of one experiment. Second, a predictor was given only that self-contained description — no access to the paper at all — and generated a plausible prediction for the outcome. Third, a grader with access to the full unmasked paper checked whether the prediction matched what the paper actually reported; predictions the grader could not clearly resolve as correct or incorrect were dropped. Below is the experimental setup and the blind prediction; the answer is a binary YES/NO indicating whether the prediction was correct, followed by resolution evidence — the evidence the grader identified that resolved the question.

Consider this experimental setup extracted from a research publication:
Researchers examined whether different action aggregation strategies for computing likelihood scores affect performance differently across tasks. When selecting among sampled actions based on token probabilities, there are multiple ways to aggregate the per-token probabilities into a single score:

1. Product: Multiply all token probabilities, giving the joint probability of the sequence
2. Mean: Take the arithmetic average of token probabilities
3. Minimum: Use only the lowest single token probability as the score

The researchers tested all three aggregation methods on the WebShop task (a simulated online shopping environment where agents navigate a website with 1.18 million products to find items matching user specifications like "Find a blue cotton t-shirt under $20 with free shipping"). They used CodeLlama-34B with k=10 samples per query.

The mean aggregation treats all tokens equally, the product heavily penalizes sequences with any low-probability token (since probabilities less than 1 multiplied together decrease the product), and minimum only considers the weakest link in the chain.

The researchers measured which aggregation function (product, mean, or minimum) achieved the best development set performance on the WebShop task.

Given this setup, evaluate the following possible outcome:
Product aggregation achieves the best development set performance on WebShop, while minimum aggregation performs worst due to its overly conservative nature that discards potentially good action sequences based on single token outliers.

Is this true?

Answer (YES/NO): NO